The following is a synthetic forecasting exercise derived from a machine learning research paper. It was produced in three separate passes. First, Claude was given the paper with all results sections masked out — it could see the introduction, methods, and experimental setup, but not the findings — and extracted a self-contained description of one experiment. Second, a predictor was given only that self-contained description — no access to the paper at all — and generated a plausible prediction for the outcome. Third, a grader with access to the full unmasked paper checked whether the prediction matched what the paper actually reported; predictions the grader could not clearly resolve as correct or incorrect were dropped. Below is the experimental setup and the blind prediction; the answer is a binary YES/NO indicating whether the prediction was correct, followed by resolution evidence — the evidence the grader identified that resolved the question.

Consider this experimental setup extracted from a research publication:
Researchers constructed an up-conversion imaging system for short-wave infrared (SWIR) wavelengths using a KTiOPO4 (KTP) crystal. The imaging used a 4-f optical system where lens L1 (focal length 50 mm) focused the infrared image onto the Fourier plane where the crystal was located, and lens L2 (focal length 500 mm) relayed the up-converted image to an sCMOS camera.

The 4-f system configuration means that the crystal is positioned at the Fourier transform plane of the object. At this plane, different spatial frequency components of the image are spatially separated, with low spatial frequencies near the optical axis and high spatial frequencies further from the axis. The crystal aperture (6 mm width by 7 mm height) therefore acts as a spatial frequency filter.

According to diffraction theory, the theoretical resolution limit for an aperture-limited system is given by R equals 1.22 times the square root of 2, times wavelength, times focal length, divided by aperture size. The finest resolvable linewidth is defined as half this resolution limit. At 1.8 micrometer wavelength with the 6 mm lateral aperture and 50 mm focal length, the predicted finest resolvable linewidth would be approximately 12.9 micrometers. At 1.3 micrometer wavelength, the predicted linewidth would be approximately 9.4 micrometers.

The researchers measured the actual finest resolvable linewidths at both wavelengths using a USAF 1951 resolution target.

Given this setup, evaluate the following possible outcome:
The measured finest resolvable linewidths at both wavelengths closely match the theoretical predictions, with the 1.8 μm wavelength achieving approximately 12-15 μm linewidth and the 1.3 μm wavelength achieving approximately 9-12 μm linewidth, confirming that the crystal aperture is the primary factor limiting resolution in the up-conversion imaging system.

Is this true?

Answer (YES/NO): YES